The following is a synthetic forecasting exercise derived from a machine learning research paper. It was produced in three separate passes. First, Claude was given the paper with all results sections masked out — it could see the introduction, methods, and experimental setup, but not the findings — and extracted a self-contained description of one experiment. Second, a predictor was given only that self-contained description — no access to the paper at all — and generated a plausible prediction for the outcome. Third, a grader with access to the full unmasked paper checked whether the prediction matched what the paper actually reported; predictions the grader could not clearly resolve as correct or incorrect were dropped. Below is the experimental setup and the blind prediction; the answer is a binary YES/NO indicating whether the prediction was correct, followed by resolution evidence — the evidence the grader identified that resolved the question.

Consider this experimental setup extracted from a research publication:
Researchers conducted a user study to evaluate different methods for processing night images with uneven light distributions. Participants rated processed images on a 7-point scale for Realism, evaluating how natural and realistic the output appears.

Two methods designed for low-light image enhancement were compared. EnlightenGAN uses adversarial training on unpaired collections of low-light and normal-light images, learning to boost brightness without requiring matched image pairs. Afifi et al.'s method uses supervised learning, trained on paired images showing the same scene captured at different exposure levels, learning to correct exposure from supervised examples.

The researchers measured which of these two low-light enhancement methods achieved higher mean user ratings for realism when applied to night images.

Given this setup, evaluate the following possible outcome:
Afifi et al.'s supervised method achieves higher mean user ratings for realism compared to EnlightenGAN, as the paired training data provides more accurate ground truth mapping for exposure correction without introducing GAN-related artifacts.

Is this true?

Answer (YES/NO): YES